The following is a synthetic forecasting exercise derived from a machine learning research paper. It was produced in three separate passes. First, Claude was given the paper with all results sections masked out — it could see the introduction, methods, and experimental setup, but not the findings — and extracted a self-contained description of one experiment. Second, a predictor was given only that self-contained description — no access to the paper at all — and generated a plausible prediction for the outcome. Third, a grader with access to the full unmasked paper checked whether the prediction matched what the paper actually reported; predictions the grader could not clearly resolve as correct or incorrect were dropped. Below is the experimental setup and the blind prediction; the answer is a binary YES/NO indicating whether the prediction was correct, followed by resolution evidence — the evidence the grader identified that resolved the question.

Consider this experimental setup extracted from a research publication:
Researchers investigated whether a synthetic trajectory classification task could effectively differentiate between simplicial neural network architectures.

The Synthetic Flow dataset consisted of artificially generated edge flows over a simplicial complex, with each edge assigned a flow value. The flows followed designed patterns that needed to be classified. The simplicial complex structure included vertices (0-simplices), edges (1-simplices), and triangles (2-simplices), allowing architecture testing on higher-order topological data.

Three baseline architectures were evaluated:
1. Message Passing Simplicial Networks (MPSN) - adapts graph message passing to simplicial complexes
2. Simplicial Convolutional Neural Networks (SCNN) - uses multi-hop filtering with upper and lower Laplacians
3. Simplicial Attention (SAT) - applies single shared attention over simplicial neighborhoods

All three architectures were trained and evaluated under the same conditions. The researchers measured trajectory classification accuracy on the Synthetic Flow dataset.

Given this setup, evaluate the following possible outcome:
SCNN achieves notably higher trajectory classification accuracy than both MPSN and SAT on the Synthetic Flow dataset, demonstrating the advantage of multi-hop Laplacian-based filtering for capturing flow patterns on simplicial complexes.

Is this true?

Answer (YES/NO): NO